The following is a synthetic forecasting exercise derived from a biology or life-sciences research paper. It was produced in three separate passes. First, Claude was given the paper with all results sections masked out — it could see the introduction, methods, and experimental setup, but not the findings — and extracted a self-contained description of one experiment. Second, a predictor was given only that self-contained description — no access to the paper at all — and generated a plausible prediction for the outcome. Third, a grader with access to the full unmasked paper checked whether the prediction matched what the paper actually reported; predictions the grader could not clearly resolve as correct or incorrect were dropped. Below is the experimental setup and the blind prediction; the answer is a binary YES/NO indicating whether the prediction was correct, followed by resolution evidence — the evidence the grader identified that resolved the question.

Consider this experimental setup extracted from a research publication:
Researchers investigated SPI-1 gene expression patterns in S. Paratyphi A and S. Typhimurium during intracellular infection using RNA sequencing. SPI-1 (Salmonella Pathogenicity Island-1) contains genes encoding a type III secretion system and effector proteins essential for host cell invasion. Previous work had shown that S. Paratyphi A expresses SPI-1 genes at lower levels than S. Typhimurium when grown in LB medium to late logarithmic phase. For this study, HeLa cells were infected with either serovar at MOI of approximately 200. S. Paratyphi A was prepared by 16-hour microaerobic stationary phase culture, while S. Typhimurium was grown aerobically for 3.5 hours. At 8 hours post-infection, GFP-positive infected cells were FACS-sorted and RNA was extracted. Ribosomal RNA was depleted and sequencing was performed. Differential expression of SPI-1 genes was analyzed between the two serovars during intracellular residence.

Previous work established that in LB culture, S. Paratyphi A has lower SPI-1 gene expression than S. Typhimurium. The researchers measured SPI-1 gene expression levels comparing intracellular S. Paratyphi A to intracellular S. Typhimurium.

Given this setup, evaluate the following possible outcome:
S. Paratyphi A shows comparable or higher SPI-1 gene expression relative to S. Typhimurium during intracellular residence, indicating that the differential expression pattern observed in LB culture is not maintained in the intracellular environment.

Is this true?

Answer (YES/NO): YES